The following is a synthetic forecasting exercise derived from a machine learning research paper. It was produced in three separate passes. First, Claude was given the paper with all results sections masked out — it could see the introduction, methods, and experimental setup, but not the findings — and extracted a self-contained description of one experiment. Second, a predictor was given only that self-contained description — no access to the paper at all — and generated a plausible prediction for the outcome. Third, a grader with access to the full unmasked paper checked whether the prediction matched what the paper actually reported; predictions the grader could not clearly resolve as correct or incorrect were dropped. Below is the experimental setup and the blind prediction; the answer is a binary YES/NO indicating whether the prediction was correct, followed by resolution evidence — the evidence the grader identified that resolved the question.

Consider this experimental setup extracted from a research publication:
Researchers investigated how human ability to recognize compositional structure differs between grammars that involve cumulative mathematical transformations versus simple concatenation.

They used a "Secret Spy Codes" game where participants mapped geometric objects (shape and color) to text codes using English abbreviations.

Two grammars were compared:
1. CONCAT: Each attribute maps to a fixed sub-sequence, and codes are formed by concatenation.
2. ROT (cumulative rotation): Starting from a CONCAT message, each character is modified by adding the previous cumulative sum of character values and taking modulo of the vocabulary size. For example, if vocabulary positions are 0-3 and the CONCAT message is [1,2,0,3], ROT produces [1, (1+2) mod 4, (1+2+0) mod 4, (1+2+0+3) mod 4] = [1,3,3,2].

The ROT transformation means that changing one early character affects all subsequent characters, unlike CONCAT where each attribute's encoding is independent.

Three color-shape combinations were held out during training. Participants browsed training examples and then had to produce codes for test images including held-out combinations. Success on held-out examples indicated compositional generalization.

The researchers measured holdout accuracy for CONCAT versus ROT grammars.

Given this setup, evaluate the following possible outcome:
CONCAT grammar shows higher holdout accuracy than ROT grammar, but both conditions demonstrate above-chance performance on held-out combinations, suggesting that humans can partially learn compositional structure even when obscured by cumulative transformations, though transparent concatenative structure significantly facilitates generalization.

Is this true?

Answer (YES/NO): NO